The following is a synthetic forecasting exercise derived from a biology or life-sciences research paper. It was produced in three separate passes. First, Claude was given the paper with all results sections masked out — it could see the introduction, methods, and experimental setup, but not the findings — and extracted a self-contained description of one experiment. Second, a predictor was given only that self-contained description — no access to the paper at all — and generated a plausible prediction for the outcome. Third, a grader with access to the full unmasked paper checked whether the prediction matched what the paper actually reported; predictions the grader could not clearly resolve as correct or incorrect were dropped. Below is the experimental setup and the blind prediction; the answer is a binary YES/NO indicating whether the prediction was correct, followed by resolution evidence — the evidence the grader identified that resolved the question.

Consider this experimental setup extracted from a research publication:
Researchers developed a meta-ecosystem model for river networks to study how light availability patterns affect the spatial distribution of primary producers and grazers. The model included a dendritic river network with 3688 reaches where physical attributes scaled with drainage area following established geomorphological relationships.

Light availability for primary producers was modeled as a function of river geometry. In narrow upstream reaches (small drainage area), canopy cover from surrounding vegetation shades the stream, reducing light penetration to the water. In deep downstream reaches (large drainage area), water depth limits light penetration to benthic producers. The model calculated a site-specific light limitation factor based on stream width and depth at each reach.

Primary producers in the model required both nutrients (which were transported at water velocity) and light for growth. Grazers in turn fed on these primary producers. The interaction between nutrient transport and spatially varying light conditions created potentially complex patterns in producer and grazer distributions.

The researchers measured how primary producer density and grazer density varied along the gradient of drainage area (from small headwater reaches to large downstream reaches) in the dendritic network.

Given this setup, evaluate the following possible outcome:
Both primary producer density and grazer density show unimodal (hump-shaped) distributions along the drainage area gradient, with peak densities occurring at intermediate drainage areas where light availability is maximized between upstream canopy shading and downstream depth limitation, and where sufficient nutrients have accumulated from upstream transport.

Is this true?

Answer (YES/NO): YES